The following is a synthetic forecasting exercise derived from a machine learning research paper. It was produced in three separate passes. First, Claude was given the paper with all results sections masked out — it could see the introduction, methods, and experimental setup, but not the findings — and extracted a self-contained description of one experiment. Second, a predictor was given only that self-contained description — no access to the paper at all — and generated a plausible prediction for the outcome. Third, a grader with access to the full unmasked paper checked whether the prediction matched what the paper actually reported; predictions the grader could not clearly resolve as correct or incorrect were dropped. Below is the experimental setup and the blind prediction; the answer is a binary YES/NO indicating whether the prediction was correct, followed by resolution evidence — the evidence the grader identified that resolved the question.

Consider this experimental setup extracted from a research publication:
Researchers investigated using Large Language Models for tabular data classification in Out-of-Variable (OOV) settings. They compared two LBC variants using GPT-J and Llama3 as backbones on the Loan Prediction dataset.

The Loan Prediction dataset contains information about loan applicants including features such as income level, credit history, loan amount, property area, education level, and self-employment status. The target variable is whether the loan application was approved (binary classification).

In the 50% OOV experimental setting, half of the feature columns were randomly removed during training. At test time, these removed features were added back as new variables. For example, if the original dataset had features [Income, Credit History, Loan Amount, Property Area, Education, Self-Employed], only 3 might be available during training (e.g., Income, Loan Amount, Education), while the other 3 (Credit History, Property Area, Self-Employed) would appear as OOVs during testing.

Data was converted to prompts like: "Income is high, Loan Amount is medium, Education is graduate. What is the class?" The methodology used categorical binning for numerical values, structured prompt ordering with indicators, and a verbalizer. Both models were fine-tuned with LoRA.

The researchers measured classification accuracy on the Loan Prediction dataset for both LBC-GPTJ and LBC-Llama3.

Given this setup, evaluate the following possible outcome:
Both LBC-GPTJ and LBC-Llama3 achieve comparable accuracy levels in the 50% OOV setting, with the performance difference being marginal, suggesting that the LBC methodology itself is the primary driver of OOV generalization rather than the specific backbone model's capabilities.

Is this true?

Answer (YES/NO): YES